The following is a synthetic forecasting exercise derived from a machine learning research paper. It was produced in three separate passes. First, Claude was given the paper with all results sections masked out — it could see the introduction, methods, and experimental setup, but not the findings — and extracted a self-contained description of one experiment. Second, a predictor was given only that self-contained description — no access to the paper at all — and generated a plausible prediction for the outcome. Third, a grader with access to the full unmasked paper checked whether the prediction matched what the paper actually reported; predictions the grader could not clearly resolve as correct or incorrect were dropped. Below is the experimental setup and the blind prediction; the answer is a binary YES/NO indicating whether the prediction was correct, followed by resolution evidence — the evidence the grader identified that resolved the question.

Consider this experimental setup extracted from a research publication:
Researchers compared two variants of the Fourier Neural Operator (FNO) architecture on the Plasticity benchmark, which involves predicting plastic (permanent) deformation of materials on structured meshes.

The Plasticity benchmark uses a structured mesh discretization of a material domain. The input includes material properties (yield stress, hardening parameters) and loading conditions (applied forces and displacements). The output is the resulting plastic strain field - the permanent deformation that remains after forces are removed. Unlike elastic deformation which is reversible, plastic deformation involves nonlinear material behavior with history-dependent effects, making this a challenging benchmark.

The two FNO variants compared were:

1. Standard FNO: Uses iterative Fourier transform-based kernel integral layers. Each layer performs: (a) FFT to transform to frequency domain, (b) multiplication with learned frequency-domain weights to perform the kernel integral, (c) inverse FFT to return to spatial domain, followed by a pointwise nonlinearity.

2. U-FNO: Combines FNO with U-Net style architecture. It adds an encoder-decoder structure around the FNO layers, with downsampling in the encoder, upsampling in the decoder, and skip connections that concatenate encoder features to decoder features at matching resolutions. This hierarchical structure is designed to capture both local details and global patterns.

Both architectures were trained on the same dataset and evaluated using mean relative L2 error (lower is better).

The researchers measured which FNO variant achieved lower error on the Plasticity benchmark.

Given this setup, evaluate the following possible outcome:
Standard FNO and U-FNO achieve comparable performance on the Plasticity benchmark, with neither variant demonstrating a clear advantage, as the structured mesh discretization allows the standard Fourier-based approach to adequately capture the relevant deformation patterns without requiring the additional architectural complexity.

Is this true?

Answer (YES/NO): NO